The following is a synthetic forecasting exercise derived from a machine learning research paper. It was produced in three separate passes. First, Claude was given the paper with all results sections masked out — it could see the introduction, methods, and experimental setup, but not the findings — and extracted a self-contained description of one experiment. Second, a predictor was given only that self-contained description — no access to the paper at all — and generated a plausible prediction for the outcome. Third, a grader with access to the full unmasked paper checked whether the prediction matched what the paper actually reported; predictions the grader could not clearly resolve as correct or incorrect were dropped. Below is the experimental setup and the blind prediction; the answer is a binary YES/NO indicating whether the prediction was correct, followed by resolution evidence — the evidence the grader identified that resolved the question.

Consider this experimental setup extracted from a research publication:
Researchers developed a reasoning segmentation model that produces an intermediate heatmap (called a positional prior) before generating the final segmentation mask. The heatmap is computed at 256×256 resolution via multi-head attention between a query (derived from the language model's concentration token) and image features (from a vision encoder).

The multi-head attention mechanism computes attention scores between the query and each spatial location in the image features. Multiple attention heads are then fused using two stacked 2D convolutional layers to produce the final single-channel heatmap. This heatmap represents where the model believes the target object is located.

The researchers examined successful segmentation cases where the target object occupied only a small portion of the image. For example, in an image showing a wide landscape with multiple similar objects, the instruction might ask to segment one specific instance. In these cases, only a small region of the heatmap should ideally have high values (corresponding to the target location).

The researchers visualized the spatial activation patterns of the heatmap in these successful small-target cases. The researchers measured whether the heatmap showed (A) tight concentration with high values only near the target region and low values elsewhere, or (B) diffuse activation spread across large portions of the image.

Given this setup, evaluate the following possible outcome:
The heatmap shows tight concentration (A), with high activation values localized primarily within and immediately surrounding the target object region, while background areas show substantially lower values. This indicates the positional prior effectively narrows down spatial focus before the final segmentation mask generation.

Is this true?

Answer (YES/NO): YES